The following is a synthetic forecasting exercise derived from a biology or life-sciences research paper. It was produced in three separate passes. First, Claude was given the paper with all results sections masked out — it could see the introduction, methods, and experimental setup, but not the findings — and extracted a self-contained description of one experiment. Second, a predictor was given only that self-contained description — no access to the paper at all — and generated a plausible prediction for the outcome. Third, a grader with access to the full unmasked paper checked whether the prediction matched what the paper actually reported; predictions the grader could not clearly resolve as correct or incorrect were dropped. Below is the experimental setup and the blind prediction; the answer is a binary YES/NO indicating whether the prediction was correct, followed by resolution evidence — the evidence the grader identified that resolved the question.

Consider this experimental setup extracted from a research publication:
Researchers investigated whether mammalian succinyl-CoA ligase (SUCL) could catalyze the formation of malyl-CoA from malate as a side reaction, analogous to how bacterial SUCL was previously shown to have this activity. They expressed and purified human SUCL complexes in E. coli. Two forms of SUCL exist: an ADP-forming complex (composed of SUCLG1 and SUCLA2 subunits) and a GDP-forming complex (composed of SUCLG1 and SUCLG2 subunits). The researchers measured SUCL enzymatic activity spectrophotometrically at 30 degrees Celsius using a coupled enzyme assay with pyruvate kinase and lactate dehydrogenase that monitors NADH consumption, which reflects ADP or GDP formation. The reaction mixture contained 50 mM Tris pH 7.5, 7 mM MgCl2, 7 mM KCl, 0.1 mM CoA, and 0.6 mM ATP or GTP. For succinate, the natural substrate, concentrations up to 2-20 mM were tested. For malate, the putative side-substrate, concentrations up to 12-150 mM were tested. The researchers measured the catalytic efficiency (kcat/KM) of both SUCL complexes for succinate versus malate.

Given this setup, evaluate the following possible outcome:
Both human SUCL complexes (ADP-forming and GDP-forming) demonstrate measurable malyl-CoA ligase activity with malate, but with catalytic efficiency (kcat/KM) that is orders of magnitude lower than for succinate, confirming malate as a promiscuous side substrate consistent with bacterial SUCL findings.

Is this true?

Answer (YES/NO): YES